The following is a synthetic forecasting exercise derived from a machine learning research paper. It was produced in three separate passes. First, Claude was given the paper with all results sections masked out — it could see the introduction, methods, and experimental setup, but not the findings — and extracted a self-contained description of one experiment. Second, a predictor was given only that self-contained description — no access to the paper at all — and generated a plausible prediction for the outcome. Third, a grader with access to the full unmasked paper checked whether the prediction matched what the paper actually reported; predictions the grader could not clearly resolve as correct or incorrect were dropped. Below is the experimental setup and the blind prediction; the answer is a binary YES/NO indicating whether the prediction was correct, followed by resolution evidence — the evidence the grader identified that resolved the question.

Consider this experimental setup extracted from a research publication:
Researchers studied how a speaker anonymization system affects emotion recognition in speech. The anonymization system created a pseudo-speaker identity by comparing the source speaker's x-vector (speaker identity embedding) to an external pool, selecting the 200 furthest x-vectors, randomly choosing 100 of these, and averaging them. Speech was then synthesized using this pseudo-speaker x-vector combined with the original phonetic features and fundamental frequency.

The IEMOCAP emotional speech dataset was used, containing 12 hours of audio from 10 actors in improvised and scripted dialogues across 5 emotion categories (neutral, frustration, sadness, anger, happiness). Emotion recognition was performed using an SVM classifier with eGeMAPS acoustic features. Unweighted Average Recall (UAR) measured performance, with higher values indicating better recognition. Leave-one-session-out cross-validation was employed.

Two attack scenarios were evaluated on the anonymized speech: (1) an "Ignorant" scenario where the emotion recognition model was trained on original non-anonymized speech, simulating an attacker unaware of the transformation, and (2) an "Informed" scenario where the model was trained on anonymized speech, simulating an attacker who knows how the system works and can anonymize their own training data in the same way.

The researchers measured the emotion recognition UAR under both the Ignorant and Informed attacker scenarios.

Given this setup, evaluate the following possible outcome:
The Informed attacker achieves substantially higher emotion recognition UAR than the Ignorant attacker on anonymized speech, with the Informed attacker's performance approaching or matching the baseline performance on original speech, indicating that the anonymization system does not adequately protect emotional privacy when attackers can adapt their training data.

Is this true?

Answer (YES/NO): YES